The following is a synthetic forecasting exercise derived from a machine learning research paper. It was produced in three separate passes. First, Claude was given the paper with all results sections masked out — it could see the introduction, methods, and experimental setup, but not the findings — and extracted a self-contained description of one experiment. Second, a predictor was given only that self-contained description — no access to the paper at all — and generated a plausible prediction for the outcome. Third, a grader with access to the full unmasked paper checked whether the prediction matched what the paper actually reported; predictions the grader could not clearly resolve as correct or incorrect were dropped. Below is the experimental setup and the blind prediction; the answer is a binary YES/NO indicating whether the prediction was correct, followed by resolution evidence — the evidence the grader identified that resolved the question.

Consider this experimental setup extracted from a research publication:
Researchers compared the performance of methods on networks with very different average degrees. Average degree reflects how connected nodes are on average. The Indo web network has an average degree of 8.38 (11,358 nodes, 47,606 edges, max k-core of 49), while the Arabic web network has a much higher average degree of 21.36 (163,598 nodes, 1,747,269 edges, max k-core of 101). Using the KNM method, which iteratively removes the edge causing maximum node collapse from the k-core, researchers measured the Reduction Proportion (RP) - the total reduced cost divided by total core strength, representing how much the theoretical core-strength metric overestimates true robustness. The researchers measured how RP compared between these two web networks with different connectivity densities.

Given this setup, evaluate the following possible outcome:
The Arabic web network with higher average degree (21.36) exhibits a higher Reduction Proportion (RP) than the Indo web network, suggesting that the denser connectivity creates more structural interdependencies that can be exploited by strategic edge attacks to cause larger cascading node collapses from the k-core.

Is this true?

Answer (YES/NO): NO